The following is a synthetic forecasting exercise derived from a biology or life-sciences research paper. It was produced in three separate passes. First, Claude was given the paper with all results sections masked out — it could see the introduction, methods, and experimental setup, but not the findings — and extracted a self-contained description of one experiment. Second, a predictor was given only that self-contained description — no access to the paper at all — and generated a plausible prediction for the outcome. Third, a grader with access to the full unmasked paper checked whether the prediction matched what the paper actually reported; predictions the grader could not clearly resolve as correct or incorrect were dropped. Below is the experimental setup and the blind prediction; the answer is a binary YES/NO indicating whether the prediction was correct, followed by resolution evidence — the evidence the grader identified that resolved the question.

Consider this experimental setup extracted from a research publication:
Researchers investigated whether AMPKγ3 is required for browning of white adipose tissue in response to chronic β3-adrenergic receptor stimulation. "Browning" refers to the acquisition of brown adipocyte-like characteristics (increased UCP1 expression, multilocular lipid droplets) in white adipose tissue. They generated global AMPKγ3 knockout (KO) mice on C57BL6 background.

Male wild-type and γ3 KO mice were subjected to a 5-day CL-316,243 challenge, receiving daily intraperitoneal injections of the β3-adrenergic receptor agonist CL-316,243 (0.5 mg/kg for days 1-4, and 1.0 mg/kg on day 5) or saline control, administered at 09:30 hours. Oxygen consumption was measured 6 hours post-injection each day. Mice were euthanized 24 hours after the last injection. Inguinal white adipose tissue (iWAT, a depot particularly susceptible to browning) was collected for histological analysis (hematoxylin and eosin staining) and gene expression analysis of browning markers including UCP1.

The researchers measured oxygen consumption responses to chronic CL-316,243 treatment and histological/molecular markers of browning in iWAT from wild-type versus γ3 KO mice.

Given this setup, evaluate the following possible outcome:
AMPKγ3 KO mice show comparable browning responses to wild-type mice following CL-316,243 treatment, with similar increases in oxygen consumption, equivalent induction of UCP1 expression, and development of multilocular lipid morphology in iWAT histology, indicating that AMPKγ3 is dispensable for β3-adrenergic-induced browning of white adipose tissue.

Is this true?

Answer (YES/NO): YES